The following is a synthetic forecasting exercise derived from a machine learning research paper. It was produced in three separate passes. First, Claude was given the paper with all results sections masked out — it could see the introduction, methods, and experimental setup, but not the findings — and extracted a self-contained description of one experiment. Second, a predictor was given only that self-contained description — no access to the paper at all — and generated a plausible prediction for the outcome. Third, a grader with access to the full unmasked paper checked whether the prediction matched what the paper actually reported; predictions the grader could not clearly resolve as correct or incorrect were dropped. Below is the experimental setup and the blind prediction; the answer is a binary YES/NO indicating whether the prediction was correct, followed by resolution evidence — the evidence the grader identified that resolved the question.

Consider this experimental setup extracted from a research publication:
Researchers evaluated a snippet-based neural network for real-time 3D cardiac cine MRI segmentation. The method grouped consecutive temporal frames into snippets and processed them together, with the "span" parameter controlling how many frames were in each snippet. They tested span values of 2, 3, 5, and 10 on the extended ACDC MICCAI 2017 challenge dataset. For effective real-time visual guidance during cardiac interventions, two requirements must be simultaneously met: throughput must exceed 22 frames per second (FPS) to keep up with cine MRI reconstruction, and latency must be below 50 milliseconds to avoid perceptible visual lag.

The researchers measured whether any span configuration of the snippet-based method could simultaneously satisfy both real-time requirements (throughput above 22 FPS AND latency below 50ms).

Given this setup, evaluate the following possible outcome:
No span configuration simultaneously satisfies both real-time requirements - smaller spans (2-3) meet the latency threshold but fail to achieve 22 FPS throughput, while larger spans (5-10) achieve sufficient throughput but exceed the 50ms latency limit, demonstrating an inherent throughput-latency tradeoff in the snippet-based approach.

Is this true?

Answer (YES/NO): NO